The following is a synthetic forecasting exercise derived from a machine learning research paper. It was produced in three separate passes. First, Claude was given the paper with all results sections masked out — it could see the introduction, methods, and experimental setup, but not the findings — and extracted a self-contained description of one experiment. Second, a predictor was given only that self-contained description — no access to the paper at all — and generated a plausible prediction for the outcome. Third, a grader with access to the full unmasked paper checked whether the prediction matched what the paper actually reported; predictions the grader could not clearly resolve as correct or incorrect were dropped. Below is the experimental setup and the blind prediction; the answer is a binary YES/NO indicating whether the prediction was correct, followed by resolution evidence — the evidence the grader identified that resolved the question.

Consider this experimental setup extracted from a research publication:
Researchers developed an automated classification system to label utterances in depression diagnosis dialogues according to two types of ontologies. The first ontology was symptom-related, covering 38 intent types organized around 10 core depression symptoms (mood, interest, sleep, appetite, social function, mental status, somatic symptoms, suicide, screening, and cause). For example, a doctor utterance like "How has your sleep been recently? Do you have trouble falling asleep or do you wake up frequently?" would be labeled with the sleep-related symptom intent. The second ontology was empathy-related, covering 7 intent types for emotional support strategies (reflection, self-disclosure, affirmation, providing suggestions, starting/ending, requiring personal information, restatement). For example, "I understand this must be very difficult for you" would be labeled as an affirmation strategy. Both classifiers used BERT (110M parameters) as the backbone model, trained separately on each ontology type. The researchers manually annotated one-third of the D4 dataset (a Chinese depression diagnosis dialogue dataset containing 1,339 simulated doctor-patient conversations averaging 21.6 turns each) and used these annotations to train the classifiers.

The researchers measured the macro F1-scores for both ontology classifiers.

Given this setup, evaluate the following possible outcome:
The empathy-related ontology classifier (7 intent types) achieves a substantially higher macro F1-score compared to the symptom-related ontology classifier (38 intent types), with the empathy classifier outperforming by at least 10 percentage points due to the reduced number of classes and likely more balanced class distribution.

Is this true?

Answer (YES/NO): NO